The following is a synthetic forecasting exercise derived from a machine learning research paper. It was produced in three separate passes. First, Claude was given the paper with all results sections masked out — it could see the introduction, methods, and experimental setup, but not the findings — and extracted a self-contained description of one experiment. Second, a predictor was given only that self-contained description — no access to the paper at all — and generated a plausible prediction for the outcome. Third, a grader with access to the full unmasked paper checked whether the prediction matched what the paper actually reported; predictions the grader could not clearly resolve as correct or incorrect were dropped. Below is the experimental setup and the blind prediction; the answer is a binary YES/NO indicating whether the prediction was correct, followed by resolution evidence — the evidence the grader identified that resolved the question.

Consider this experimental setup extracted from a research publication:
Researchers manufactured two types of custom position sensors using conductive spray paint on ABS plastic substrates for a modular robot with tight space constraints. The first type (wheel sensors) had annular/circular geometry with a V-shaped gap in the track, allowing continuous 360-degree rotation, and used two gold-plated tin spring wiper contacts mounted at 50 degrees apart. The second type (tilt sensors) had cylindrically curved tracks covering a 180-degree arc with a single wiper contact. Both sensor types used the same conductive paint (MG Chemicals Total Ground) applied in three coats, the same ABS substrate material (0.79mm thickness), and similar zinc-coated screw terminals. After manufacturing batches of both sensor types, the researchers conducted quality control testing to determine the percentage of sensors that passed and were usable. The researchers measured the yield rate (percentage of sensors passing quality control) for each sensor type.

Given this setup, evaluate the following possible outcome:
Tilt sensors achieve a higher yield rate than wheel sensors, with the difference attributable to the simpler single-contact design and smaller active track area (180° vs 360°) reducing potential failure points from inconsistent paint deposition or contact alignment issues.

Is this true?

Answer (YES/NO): YES